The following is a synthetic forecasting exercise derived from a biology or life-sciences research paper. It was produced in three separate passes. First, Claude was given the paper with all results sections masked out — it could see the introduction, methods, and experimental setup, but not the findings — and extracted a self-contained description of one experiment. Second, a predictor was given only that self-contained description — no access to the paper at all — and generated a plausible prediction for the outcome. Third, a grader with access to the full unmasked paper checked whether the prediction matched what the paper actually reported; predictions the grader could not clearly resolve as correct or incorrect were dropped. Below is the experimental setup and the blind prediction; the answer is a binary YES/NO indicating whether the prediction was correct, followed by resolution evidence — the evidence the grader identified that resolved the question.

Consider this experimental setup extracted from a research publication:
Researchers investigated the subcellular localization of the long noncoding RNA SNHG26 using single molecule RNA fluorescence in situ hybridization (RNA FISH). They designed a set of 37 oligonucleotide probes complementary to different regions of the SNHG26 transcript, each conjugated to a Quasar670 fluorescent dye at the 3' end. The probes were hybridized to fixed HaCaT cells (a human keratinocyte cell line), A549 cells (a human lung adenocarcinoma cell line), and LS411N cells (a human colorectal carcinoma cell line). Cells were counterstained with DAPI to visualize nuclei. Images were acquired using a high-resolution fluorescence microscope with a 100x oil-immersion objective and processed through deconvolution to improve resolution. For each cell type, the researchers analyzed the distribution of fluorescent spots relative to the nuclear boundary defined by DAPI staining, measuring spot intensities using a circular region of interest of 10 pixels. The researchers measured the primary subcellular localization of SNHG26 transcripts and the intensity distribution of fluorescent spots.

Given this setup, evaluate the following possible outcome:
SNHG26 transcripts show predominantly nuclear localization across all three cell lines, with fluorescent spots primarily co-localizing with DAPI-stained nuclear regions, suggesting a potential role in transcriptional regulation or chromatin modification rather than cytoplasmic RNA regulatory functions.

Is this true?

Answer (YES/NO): YES